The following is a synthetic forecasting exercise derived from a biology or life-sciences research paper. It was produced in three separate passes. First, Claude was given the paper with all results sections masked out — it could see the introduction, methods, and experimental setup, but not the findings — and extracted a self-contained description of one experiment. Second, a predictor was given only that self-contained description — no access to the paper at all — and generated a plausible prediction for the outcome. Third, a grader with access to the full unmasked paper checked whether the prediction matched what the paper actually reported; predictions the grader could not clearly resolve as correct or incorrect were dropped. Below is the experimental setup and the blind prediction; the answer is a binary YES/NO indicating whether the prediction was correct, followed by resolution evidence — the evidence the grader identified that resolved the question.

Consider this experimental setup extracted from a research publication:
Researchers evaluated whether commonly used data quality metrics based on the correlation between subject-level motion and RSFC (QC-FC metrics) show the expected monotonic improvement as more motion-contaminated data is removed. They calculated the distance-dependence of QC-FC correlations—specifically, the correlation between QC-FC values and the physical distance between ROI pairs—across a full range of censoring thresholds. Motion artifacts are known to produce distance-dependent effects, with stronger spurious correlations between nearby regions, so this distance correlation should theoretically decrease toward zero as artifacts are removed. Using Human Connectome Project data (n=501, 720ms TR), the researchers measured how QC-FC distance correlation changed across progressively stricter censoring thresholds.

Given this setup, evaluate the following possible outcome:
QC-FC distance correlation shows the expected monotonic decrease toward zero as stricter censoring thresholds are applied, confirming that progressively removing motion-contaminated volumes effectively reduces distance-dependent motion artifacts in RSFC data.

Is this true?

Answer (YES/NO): NO